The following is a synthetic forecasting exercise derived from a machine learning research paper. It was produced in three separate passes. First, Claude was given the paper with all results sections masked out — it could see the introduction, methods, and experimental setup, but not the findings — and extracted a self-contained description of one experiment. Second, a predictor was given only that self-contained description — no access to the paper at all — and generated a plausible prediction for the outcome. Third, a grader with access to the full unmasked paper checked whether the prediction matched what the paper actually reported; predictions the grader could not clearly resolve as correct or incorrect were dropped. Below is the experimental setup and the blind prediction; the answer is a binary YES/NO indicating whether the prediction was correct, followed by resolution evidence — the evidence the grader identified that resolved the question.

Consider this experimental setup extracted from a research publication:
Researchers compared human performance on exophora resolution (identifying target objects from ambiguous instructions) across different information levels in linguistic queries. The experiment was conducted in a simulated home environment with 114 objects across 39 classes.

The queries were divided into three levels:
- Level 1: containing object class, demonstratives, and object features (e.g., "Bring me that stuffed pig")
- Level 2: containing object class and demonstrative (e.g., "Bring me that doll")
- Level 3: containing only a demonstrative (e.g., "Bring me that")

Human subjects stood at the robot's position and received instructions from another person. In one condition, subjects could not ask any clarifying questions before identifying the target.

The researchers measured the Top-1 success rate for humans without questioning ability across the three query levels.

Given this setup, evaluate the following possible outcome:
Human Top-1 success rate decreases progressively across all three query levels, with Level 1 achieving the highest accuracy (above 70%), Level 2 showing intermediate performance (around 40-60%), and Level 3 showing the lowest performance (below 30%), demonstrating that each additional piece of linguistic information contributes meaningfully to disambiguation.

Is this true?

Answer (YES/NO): NO